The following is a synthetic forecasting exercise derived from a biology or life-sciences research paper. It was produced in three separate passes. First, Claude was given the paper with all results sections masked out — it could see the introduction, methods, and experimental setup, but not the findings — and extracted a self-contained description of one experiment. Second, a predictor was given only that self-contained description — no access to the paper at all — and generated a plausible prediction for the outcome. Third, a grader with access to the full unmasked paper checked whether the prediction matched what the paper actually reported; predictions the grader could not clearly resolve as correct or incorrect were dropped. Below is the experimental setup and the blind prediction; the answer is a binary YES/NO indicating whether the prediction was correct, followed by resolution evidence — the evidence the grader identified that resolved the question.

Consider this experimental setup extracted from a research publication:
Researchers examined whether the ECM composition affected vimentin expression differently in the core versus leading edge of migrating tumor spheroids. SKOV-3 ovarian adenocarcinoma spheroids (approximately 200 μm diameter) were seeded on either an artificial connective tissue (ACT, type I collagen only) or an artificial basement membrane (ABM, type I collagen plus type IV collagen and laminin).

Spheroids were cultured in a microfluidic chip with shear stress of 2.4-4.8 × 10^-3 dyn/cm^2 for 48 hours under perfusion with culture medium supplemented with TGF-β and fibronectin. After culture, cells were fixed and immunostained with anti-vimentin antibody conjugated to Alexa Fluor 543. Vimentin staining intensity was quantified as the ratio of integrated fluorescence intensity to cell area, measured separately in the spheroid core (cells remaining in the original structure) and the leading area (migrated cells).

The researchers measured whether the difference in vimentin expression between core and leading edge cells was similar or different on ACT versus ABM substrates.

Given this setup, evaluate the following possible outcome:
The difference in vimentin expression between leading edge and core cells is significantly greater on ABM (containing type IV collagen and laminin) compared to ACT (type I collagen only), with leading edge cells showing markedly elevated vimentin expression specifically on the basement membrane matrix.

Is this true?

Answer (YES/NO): YES